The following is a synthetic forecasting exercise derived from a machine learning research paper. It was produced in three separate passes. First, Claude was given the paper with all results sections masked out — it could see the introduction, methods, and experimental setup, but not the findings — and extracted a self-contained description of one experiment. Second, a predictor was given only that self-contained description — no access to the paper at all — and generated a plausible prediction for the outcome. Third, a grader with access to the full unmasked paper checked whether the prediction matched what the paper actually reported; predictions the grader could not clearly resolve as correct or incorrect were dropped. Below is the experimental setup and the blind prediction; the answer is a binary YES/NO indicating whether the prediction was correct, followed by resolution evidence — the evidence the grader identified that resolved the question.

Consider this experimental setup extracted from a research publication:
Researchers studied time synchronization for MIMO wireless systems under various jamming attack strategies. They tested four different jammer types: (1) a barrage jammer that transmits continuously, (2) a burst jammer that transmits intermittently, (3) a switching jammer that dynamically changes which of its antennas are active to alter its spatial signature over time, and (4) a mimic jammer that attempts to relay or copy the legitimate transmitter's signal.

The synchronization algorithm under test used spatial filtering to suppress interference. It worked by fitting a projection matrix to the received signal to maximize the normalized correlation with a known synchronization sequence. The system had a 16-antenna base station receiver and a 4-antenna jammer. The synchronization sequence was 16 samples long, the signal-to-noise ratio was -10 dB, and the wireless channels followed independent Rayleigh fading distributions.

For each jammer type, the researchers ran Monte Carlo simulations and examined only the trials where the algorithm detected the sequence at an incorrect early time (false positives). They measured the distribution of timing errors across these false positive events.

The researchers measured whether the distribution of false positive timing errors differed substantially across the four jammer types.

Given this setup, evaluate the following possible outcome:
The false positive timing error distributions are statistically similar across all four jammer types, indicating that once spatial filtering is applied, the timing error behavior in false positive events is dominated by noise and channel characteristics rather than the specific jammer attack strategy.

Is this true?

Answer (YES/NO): YES